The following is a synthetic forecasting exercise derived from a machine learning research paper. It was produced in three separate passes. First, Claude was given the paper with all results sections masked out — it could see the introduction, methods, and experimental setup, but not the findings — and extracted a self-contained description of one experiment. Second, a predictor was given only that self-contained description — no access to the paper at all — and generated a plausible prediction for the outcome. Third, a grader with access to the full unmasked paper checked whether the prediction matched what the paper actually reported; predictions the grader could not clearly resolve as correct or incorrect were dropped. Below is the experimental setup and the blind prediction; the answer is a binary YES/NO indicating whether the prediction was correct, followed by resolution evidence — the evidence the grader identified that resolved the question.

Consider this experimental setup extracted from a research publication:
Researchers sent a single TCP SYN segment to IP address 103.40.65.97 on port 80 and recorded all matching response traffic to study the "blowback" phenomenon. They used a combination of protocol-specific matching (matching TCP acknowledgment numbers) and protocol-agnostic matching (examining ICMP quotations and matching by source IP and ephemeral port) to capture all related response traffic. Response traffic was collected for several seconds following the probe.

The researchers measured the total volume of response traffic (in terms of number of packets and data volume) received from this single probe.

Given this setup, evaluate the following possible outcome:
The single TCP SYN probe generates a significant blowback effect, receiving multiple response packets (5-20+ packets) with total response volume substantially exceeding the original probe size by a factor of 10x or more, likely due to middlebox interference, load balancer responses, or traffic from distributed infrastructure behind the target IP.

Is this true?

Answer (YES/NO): NO